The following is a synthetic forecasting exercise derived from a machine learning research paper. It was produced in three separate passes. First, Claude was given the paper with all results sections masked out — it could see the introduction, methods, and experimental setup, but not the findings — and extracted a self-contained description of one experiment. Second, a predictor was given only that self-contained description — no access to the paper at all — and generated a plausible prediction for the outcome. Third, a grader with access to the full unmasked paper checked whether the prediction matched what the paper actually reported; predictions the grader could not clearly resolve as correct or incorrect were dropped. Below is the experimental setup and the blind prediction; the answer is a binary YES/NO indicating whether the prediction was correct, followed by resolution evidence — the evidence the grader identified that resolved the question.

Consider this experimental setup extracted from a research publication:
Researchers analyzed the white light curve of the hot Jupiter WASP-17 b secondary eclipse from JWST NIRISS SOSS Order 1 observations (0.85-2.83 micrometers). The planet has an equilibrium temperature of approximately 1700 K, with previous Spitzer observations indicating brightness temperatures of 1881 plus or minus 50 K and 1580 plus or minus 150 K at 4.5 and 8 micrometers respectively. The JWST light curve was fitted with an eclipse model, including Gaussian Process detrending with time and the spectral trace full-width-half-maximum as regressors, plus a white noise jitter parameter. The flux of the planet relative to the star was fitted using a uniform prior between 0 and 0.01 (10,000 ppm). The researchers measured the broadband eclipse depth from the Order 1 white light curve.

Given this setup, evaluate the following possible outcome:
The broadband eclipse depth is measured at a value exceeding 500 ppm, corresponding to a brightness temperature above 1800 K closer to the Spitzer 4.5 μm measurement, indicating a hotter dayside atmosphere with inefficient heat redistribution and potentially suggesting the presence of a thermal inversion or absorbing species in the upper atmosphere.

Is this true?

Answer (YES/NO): NO